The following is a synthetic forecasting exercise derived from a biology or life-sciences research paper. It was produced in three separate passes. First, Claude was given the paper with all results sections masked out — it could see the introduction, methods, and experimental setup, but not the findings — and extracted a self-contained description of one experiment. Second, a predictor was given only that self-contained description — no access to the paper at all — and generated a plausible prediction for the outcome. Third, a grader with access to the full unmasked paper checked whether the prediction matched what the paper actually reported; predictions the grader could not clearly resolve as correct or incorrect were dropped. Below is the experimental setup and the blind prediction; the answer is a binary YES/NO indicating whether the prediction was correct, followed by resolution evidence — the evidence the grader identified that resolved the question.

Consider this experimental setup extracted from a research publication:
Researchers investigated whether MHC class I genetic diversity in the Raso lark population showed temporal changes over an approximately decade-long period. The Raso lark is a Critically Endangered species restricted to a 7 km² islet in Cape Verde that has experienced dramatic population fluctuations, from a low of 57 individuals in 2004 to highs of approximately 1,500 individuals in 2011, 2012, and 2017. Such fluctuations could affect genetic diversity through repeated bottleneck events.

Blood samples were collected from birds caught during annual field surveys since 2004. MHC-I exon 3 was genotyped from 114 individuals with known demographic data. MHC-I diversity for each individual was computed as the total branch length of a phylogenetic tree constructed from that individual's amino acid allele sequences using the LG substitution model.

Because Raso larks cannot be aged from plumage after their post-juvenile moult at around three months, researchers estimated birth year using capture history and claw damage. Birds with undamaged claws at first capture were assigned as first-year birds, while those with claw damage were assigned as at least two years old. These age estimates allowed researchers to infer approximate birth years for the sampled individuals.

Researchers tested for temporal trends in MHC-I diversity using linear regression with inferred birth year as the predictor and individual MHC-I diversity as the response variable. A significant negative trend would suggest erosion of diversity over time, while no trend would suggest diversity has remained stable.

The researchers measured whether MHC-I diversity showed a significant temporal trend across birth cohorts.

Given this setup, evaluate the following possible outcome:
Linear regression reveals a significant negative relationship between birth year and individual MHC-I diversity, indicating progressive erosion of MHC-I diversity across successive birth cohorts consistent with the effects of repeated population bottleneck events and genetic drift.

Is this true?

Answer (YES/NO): NO